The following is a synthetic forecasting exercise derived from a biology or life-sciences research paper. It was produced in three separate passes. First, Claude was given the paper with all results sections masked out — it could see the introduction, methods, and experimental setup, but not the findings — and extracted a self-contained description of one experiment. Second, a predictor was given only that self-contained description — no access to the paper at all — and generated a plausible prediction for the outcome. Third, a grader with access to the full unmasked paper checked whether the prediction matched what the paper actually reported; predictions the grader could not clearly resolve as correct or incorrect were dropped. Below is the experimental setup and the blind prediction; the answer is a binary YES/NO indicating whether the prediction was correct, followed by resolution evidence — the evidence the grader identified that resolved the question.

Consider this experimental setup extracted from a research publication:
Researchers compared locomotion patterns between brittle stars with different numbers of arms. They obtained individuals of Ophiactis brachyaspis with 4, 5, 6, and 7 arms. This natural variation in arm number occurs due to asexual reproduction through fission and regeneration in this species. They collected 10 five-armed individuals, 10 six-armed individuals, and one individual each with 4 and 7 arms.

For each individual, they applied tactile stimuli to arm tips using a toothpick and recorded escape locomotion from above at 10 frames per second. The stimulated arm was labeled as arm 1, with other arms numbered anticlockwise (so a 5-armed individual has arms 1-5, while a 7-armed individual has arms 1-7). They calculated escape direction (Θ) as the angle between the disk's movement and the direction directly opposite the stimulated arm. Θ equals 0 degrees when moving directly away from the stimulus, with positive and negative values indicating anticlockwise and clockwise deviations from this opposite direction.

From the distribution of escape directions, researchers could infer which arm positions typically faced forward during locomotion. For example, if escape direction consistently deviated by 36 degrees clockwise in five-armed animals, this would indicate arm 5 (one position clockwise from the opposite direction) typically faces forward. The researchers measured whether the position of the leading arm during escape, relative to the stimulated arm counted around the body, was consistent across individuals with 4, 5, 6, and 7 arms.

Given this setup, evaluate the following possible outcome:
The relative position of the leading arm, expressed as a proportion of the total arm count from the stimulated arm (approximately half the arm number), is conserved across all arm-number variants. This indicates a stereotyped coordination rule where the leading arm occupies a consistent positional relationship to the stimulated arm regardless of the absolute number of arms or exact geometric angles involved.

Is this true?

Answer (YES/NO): NO